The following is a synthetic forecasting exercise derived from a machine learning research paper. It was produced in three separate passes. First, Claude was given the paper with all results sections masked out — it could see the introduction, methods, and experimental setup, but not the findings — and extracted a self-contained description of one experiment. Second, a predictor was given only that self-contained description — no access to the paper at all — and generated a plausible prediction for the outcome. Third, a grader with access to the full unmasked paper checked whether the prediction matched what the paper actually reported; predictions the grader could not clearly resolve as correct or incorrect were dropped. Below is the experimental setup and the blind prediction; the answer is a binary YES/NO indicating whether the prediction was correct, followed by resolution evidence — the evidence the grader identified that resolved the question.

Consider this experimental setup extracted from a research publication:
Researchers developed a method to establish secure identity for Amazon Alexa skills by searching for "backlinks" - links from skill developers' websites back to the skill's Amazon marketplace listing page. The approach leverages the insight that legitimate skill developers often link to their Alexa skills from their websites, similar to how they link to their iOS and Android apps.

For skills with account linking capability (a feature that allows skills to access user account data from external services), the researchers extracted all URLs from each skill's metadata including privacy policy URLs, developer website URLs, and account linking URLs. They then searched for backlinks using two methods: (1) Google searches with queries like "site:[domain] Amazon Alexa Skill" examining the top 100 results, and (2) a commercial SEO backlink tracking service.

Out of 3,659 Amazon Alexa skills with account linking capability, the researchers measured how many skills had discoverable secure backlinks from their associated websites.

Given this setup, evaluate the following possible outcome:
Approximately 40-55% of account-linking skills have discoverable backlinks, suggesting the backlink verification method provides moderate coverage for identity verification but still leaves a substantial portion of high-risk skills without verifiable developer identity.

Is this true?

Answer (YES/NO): NO